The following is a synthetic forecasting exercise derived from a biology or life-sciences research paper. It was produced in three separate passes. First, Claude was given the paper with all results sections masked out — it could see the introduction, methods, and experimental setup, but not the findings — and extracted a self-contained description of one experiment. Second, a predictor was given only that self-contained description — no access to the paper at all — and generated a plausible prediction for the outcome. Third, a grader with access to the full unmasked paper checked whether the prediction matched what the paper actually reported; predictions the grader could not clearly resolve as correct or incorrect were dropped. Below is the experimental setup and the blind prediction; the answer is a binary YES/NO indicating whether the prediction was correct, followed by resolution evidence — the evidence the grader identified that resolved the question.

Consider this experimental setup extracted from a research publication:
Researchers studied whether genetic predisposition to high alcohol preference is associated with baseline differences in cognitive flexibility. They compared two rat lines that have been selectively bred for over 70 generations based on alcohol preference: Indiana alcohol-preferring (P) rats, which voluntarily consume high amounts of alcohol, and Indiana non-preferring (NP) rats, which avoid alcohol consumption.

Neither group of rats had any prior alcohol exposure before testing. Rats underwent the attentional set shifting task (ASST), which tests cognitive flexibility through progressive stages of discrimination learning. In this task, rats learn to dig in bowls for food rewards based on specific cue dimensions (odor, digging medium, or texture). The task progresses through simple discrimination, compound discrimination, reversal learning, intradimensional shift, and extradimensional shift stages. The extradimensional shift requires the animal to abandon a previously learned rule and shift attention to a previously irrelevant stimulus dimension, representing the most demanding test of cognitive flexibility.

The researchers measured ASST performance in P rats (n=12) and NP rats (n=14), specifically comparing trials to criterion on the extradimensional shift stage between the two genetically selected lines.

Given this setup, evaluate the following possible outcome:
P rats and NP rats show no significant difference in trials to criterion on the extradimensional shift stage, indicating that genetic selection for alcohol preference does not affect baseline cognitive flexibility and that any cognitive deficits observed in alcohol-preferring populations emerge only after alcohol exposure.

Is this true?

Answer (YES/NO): YES